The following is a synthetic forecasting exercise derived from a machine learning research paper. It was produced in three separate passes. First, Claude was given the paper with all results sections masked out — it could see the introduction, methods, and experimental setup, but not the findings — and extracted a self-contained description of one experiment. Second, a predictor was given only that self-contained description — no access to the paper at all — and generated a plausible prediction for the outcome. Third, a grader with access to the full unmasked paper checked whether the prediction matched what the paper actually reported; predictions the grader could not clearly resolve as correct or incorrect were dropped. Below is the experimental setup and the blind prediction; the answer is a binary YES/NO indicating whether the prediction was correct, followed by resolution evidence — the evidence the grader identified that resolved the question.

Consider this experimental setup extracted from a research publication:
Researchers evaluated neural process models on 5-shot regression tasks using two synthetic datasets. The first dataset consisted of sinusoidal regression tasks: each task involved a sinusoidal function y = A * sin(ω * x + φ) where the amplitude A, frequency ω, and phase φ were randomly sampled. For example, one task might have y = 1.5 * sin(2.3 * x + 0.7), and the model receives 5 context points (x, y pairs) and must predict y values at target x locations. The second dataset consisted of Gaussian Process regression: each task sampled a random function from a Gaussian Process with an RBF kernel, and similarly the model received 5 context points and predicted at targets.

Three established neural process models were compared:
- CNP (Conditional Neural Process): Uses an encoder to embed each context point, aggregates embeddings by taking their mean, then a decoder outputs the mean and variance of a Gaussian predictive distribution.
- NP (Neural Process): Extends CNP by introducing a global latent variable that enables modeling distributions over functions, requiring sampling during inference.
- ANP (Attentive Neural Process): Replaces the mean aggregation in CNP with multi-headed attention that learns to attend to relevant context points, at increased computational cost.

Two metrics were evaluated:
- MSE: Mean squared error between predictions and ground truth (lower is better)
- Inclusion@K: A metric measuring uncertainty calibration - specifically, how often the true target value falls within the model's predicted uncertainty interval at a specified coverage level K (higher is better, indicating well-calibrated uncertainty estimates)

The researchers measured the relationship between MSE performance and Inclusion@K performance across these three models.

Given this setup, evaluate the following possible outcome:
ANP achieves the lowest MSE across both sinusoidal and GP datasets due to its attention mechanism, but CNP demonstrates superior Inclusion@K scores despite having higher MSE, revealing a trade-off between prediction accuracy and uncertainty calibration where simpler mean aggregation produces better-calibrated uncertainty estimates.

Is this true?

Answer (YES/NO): NO